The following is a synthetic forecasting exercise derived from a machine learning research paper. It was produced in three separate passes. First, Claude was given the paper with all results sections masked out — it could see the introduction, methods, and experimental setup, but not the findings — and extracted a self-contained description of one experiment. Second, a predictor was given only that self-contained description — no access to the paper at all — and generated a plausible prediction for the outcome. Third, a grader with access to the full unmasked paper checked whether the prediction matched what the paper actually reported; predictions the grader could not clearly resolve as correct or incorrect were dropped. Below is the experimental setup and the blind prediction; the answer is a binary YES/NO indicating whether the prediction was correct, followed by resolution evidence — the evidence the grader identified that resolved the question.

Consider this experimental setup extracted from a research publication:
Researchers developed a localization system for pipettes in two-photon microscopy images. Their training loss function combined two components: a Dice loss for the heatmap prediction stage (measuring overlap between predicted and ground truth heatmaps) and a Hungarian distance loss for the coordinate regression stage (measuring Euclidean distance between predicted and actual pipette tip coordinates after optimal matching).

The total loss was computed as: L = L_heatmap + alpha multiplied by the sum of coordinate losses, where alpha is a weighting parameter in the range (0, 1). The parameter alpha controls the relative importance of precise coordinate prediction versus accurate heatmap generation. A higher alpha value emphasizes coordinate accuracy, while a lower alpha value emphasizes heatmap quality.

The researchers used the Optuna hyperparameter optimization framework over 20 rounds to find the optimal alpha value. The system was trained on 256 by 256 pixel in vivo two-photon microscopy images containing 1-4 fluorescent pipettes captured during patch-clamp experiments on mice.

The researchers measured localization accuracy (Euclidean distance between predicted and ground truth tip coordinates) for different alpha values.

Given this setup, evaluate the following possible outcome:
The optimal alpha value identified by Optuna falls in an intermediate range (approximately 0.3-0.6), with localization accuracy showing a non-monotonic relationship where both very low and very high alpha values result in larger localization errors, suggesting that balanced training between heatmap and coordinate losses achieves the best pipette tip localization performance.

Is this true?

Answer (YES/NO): NO